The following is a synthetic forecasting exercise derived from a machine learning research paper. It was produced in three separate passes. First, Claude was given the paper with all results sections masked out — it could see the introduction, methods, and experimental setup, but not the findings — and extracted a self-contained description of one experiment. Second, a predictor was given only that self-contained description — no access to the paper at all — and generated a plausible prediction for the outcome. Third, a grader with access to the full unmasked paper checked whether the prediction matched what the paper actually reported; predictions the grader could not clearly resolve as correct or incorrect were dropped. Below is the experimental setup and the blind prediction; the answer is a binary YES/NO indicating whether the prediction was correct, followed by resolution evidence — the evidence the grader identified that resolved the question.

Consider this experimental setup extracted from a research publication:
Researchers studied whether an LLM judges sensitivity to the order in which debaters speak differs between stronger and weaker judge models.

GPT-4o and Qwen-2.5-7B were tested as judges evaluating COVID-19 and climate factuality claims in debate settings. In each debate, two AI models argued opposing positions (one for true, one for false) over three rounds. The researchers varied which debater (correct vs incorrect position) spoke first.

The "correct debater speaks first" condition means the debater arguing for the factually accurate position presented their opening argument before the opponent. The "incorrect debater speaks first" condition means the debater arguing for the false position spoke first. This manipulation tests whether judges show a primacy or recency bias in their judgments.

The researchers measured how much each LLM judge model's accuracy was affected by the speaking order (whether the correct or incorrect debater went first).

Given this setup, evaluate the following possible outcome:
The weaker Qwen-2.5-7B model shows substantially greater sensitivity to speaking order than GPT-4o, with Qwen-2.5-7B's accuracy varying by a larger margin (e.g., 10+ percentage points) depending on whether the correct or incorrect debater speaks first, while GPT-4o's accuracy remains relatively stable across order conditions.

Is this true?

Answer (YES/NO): NO